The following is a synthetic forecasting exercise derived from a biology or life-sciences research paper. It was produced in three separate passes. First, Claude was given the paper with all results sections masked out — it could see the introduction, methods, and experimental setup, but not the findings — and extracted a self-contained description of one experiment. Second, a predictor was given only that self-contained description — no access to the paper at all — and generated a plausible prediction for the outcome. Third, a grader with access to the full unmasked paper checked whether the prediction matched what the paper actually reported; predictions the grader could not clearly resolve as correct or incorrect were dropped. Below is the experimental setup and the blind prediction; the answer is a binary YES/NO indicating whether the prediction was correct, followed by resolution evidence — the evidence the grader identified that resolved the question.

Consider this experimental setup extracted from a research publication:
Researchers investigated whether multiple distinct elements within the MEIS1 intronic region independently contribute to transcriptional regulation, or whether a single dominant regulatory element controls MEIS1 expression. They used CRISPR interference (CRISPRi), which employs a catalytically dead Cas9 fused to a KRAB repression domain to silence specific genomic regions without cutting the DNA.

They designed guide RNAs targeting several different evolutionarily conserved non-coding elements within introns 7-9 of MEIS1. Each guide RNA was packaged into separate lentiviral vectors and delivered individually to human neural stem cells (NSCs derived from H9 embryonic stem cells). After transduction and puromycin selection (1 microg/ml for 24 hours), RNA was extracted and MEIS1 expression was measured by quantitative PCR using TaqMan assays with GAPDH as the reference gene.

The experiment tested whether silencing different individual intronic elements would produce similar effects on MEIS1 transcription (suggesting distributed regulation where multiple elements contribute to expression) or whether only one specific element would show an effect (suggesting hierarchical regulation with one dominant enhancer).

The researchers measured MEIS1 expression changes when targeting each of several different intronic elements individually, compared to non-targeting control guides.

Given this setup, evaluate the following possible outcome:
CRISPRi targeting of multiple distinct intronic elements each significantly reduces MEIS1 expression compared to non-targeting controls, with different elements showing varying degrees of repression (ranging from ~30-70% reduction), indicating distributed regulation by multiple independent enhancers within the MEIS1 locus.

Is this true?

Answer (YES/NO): NO